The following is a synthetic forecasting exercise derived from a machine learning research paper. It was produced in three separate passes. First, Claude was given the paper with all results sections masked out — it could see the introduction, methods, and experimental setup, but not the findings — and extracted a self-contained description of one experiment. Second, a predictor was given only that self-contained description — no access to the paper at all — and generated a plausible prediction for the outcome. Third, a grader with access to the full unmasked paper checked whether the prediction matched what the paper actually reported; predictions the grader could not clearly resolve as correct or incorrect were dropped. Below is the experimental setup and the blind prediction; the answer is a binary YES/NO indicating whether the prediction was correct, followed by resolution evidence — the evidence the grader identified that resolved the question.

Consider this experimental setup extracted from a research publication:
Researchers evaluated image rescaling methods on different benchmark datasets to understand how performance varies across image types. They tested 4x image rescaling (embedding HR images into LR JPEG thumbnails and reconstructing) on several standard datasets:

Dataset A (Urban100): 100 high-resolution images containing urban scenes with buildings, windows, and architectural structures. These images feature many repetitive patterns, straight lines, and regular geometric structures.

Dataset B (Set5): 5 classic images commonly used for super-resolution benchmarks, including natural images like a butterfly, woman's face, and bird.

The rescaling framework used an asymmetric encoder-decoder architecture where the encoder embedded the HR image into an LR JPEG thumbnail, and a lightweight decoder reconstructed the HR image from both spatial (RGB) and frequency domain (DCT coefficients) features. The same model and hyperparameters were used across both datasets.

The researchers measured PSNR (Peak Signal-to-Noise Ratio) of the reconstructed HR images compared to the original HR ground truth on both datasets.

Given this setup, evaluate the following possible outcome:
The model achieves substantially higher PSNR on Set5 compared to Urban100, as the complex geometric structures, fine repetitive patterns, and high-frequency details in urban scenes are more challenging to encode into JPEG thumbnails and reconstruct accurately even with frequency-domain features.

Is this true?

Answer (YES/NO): YES